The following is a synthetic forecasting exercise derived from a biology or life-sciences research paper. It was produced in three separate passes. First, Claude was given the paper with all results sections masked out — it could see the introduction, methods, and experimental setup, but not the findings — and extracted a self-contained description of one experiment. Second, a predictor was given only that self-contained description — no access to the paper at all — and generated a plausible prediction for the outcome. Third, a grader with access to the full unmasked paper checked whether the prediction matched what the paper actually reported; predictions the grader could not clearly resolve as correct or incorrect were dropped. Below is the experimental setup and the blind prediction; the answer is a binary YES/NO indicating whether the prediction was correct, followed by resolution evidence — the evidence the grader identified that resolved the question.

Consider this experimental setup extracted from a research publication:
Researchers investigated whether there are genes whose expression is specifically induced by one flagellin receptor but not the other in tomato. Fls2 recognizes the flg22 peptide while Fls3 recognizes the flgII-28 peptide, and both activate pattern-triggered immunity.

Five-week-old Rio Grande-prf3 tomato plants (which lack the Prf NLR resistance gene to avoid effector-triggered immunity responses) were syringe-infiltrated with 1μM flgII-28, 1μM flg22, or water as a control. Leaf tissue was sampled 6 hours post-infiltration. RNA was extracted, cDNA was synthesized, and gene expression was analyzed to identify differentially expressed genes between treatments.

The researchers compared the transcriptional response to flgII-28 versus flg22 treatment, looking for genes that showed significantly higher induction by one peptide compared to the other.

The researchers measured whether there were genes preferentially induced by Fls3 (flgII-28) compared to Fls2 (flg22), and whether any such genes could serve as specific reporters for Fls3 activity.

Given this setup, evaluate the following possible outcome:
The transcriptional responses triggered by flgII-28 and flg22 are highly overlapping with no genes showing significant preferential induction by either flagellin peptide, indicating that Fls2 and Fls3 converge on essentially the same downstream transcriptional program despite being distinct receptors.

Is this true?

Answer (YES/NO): NO